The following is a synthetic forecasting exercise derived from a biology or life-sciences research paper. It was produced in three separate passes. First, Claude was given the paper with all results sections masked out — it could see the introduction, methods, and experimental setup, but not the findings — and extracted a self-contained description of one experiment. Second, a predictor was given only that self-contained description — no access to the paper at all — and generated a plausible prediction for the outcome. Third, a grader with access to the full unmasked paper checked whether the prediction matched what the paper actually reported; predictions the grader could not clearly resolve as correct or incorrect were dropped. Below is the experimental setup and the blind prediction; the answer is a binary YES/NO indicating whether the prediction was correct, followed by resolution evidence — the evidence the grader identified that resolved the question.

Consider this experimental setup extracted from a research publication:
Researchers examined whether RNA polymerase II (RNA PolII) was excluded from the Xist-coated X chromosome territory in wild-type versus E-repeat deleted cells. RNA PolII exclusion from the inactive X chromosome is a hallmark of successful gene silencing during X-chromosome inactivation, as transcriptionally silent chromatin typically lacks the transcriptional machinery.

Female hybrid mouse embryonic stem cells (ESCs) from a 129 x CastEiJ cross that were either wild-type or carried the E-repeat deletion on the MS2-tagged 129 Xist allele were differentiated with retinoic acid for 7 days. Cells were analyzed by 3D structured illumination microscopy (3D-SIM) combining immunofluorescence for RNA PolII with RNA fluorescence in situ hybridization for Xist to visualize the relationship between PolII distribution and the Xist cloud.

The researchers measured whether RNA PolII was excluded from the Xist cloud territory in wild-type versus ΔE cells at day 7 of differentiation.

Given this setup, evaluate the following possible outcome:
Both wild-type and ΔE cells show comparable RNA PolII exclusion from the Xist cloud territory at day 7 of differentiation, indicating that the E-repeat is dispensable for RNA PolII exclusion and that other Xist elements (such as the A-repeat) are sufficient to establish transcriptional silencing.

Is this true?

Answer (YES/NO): NO